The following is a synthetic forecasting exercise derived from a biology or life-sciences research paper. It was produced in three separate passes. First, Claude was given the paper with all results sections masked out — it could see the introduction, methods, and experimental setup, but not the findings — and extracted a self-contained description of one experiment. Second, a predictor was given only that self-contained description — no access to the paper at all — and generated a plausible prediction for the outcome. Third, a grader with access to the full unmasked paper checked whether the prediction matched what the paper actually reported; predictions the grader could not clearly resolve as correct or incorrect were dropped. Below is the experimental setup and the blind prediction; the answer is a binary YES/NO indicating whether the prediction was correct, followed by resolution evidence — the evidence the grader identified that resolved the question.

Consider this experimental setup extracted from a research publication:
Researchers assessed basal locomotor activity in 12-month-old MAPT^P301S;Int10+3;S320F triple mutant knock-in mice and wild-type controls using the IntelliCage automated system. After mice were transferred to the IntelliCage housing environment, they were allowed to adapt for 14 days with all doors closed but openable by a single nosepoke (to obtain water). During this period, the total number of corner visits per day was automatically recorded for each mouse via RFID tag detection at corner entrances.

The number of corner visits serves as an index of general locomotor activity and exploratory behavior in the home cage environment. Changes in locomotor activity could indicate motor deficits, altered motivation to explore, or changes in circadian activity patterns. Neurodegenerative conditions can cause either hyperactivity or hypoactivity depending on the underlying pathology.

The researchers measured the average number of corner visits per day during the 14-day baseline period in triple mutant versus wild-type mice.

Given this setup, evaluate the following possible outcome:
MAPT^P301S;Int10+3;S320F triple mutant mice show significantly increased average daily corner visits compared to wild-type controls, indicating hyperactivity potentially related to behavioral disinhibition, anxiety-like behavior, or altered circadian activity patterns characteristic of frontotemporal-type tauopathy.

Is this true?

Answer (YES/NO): NO